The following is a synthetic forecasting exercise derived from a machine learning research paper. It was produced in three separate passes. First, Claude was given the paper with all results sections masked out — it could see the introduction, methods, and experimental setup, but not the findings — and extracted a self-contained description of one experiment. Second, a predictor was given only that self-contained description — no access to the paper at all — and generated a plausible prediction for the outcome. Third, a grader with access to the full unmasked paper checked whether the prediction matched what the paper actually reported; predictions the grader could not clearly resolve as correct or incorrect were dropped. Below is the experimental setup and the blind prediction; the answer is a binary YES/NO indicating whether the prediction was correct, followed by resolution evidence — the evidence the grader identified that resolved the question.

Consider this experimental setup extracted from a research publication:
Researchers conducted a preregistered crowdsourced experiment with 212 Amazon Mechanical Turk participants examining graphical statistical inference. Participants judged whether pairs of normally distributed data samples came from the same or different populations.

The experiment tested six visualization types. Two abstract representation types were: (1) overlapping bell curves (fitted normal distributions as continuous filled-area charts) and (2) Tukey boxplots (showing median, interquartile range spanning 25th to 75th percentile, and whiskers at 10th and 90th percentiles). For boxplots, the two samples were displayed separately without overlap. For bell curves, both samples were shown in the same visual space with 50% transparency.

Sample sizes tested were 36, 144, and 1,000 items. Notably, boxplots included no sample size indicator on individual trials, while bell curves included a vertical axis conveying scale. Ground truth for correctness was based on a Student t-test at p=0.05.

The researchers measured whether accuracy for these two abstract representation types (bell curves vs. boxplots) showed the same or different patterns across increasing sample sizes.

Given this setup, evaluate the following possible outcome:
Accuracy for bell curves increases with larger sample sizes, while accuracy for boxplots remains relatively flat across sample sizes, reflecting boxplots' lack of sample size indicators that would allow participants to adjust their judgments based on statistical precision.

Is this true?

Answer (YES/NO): NO